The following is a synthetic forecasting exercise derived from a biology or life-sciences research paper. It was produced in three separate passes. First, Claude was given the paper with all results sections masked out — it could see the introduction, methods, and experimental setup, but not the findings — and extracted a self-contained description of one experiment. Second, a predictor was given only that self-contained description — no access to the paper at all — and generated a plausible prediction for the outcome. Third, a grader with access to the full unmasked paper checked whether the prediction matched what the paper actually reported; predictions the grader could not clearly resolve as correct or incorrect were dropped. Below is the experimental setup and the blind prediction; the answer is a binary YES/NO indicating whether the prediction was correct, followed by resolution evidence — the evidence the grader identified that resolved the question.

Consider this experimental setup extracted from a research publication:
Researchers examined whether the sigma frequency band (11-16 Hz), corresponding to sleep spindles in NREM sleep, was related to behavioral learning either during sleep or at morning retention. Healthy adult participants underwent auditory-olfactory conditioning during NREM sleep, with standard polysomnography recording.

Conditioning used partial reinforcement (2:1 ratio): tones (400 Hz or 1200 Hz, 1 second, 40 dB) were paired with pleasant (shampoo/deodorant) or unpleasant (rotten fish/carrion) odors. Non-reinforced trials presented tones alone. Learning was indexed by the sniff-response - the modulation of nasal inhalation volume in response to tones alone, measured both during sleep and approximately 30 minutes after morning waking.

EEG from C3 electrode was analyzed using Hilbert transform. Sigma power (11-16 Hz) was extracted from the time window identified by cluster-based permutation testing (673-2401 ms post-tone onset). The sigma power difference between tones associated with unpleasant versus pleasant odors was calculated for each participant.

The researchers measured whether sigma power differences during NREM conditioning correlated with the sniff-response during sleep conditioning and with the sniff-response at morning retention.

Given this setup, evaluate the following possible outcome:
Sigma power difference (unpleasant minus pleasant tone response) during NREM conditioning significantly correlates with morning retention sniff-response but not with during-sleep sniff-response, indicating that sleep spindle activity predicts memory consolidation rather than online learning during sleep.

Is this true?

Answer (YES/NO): NO